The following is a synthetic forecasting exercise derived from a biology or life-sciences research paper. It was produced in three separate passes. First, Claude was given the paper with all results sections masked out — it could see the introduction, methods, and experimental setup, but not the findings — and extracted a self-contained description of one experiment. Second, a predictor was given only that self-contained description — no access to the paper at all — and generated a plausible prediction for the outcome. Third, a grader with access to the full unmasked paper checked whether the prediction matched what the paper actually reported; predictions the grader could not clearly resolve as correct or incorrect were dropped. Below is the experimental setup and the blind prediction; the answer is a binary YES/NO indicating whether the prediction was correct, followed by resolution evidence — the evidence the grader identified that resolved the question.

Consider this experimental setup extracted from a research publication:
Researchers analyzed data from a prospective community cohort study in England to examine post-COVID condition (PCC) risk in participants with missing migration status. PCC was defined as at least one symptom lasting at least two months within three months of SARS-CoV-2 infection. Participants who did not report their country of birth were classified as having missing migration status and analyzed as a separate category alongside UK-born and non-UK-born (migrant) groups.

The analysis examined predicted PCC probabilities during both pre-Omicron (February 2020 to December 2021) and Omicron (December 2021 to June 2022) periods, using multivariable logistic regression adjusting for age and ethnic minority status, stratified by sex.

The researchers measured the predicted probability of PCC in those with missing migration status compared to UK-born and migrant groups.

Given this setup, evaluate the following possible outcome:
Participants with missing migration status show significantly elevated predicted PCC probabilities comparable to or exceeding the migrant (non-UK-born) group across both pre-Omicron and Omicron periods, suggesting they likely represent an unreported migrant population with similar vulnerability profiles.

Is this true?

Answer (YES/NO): YES